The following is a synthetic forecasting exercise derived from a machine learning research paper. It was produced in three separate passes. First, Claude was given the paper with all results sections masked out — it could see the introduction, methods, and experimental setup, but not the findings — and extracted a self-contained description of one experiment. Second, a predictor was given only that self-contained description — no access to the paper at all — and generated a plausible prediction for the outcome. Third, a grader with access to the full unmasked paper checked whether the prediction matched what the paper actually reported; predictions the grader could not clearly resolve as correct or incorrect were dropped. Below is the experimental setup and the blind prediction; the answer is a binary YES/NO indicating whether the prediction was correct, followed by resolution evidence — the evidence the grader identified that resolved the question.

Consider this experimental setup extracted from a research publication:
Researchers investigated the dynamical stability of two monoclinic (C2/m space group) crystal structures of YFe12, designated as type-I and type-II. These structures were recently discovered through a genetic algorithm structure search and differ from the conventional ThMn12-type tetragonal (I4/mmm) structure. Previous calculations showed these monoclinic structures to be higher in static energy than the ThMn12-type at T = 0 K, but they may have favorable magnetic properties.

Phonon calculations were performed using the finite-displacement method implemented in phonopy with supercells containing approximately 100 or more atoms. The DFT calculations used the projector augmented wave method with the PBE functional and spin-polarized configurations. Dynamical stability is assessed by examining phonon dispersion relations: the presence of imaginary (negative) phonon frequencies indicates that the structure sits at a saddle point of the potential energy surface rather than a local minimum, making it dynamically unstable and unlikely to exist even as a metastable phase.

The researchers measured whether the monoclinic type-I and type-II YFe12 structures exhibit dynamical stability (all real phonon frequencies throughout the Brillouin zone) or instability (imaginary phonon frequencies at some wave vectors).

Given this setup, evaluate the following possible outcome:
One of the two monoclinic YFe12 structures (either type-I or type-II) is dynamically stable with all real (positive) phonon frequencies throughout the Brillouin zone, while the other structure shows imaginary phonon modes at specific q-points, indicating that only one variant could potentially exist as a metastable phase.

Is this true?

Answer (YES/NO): NO